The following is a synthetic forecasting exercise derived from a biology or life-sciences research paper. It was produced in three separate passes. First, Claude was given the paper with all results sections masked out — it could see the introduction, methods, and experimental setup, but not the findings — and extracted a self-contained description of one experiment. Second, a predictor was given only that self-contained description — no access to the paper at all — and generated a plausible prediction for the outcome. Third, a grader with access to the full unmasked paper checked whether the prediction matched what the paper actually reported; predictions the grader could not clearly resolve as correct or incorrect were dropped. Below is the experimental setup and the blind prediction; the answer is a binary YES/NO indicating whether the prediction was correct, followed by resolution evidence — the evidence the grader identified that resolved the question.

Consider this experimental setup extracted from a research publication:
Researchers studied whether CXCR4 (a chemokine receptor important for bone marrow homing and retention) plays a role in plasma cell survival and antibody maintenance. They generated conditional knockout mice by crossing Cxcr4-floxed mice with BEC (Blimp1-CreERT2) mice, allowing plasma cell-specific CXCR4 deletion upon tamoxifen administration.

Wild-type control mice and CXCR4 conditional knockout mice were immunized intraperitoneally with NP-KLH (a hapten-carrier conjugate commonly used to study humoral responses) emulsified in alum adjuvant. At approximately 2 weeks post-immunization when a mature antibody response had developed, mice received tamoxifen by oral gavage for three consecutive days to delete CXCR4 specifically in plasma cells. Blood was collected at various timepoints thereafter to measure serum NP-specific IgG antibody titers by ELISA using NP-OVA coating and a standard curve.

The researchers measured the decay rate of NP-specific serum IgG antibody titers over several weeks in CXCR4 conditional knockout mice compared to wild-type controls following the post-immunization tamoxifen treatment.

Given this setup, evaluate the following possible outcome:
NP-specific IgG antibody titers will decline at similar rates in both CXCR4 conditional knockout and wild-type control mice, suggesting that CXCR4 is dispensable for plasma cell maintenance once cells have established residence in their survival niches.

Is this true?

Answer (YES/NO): NO